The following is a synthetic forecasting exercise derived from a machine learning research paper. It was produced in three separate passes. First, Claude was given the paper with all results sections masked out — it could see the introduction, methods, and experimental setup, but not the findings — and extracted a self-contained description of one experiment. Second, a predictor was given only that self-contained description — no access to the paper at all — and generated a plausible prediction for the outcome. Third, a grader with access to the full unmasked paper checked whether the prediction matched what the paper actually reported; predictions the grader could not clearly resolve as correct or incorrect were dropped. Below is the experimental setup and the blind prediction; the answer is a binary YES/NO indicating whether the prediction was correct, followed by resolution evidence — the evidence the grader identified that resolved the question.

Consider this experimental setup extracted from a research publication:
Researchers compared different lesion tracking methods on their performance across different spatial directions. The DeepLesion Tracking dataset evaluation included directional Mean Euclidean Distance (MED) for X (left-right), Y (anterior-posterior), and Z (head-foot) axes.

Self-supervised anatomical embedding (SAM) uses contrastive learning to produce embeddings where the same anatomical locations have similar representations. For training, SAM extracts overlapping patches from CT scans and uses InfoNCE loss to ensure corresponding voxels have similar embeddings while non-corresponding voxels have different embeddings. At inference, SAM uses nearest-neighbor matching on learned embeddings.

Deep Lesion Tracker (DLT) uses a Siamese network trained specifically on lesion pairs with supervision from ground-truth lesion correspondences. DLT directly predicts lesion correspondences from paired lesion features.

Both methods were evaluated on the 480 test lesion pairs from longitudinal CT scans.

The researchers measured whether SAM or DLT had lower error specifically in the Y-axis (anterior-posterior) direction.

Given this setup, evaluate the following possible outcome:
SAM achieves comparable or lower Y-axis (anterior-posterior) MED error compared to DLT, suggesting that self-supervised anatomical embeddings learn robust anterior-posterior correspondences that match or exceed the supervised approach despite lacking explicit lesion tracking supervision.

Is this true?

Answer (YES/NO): YES